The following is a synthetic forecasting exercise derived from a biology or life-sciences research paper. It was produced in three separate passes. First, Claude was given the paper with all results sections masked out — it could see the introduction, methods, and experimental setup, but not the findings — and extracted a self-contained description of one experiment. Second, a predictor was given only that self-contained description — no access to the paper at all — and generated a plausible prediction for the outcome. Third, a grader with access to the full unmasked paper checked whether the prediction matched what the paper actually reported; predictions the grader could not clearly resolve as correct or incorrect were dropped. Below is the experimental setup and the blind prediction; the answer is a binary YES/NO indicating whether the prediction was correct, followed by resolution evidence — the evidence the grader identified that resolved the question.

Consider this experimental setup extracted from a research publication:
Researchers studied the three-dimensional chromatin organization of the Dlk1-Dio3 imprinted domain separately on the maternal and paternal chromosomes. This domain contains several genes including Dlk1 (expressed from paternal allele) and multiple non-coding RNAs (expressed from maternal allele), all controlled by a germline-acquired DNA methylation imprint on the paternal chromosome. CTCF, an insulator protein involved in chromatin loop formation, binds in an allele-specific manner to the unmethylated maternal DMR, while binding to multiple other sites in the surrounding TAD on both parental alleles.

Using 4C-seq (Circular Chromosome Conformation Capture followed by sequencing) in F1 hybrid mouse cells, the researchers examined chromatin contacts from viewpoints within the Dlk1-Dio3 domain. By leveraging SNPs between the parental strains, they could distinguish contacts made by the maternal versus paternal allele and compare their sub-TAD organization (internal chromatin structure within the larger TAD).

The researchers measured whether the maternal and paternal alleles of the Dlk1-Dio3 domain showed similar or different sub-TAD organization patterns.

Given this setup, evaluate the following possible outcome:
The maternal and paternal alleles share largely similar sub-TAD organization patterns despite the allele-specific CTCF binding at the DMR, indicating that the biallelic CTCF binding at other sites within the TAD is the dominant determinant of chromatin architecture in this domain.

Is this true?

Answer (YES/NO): NO